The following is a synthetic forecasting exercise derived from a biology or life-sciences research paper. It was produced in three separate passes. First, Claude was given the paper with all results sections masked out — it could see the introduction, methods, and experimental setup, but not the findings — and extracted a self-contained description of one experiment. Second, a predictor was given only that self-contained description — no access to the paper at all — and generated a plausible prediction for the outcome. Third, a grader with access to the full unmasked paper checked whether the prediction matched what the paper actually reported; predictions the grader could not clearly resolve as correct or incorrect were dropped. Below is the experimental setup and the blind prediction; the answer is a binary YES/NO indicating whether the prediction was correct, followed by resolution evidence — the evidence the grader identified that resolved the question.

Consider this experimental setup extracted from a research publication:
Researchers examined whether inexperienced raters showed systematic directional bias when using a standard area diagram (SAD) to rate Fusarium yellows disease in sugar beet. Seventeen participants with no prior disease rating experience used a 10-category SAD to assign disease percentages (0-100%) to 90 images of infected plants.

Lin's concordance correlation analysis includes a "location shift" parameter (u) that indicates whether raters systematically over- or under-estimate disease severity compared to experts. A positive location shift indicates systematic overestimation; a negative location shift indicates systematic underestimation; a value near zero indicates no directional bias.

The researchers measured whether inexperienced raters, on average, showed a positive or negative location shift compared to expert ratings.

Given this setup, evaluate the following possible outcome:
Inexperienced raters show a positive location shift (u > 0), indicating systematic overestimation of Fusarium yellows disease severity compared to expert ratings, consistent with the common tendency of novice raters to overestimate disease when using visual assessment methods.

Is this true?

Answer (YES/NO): NO